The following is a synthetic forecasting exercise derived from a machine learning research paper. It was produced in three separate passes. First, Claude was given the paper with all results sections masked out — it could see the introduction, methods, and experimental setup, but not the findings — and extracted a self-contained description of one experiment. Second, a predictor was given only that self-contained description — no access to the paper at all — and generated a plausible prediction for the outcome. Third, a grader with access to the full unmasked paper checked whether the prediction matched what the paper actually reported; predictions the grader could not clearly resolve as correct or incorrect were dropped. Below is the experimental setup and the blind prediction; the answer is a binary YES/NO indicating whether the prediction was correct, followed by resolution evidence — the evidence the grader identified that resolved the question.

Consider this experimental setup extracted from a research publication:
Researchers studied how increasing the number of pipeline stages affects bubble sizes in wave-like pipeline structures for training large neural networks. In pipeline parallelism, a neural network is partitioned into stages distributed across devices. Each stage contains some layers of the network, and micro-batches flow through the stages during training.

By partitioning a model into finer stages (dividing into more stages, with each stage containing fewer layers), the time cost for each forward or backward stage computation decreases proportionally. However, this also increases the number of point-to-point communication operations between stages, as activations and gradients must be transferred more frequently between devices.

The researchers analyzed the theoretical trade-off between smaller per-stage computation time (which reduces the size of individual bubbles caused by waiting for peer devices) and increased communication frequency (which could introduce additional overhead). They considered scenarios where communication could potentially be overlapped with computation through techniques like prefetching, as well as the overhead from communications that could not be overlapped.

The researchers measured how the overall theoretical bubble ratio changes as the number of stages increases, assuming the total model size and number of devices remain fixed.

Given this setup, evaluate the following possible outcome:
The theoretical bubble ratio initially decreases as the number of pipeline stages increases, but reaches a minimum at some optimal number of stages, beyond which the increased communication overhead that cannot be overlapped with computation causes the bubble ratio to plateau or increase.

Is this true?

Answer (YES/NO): NO